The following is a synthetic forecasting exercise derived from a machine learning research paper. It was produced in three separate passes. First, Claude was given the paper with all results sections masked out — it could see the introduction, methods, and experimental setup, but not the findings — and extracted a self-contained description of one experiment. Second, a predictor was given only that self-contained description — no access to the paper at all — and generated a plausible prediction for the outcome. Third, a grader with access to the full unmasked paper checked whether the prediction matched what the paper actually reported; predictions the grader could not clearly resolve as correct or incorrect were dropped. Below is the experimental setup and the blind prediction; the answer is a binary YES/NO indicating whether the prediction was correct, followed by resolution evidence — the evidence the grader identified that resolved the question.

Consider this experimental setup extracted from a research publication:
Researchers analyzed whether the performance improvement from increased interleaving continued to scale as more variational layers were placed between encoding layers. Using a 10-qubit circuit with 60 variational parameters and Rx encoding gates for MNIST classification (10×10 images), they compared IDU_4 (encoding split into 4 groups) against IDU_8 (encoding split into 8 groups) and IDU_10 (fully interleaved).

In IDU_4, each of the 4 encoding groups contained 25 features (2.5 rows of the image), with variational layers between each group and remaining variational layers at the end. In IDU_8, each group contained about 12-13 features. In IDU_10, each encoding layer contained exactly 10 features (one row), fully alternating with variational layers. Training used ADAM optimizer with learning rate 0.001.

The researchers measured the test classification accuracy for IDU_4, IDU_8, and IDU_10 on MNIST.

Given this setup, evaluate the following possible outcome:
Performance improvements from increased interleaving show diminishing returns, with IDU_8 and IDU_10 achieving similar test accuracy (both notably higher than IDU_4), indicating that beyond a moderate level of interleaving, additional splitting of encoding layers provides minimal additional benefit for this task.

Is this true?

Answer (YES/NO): NO